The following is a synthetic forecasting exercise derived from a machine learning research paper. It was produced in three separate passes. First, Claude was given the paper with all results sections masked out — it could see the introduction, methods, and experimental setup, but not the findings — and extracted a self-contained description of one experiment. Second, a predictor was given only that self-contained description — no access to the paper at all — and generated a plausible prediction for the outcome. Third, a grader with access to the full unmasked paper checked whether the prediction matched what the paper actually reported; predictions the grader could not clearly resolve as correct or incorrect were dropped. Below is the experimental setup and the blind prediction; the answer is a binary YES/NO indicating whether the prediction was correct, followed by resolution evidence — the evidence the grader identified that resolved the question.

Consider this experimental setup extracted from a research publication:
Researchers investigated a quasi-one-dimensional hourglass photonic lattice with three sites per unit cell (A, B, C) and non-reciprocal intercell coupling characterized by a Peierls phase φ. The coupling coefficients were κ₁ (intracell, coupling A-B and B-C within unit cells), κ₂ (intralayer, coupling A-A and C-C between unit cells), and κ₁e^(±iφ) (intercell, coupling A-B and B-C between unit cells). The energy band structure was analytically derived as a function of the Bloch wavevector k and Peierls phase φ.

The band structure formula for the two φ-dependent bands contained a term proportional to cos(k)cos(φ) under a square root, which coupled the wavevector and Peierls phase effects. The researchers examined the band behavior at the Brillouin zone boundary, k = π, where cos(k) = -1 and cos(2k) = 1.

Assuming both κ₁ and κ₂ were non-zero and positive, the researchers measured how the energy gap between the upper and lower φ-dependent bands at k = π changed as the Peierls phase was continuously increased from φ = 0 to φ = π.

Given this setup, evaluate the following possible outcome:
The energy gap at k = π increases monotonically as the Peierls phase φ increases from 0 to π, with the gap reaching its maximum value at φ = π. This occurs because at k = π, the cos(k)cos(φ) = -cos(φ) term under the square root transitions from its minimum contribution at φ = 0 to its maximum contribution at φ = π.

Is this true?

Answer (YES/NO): YES